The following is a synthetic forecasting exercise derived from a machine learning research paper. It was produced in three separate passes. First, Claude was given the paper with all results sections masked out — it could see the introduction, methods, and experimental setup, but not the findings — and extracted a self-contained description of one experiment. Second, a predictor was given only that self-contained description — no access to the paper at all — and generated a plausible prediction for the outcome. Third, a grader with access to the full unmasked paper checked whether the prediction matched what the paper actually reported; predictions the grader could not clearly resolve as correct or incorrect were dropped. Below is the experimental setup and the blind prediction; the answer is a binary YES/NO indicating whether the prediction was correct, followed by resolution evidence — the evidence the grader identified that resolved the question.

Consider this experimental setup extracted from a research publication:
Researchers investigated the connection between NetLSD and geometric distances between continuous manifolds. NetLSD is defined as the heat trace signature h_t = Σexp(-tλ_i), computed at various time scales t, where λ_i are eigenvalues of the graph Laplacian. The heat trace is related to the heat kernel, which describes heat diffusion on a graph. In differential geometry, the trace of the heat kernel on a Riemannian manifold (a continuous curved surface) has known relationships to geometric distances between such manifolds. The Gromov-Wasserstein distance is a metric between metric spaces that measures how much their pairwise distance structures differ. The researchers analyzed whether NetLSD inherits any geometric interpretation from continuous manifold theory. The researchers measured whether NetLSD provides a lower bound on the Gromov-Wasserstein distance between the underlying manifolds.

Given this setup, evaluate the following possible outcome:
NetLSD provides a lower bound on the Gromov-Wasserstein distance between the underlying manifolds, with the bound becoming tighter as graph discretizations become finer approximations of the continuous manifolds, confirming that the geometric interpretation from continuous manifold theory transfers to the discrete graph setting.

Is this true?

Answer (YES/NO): NO